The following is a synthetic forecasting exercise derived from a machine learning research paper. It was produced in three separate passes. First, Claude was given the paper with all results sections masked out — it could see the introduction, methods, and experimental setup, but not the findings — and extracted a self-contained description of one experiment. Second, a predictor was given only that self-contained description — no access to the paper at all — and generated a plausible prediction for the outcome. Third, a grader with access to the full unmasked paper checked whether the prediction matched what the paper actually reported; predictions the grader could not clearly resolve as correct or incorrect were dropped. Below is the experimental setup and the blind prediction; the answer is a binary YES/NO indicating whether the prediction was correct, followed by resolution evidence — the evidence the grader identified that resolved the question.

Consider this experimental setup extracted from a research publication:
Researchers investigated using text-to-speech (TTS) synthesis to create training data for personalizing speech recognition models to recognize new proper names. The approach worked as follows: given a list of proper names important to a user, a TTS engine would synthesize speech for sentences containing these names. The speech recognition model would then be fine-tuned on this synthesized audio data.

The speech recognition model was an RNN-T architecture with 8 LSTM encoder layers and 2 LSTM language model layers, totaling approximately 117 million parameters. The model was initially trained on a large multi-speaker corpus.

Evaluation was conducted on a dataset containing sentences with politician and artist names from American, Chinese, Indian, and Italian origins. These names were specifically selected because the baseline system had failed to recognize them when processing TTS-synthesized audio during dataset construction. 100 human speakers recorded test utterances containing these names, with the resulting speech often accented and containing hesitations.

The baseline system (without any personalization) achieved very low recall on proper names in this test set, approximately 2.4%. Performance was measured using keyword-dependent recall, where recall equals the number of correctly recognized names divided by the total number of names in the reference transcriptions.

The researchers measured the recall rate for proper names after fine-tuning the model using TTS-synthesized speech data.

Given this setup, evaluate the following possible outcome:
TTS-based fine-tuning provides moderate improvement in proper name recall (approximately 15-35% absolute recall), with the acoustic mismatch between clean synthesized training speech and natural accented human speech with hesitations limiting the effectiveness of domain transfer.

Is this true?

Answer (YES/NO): NO